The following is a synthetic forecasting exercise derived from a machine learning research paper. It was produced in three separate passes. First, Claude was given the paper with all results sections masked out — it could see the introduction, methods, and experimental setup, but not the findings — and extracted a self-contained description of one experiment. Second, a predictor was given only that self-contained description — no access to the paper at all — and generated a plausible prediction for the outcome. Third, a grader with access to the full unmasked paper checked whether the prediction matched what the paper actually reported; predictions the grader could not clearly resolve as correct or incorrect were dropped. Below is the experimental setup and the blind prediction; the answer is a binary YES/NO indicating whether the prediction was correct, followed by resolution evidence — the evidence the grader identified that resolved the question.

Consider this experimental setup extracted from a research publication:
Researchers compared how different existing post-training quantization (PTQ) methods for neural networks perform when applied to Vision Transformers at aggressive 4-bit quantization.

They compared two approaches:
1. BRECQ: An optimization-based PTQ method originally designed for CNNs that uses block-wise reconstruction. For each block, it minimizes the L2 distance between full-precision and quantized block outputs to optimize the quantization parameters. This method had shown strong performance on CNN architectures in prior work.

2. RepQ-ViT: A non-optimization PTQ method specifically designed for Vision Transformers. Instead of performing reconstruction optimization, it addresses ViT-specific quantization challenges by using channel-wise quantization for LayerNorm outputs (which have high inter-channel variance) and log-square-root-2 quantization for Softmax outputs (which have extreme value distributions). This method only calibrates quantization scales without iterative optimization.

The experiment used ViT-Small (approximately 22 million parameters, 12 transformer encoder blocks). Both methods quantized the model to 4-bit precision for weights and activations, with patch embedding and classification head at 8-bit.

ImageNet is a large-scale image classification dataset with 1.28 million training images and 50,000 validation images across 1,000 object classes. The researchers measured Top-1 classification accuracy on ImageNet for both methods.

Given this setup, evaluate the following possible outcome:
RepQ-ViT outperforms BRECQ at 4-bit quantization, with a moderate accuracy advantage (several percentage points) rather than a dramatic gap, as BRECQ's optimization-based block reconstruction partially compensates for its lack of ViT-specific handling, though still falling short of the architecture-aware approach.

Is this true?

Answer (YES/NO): NO